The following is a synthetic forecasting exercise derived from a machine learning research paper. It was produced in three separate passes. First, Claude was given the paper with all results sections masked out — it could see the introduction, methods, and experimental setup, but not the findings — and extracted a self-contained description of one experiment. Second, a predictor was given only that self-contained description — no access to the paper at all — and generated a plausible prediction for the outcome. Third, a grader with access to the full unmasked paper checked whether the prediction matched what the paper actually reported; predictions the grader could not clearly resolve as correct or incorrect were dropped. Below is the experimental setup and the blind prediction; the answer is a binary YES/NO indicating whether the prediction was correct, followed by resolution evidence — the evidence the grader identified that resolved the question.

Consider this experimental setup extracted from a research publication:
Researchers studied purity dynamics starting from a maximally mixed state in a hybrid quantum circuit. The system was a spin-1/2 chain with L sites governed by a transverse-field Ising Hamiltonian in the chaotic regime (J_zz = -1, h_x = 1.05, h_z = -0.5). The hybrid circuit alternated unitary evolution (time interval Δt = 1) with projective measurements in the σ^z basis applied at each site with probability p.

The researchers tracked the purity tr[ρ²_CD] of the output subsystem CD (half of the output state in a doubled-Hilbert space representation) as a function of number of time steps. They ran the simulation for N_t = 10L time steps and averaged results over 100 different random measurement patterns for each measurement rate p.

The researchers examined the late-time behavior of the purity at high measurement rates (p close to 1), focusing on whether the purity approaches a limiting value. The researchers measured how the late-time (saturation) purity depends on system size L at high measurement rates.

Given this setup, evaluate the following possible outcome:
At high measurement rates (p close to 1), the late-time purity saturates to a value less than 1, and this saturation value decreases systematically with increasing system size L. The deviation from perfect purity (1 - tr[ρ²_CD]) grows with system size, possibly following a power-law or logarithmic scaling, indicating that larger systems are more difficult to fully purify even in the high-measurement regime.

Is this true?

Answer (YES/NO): NO